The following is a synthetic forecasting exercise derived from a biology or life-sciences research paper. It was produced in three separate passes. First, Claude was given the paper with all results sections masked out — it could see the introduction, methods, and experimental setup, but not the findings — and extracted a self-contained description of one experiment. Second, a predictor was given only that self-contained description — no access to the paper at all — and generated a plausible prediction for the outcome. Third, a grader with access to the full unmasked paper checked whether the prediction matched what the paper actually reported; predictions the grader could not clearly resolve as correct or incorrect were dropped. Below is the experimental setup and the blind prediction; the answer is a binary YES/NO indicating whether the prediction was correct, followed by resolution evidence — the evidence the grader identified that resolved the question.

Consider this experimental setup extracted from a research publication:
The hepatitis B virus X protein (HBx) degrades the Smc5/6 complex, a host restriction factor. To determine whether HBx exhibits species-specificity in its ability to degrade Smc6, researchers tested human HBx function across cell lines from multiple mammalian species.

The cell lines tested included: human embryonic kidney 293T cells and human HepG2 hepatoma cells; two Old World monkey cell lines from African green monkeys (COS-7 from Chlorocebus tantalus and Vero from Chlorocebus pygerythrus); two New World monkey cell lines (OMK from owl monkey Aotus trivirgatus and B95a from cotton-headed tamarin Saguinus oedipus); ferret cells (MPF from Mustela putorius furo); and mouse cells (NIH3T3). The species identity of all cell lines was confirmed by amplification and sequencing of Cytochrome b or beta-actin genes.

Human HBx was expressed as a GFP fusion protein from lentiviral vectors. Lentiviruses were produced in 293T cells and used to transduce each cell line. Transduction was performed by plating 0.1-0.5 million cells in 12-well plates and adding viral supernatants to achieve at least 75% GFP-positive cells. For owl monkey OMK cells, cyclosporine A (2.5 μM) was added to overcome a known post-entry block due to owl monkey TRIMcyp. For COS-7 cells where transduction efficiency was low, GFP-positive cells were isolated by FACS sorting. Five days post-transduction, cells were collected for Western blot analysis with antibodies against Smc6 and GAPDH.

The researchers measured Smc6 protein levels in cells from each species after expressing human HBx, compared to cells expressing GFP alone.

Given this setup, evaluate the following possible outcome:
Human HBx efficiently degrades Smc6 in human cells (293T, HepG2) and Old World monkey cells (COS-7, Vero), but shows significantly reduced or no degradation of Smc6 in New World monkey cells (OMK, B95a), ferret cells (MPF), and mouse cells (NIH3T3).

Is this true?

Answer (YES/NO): NO